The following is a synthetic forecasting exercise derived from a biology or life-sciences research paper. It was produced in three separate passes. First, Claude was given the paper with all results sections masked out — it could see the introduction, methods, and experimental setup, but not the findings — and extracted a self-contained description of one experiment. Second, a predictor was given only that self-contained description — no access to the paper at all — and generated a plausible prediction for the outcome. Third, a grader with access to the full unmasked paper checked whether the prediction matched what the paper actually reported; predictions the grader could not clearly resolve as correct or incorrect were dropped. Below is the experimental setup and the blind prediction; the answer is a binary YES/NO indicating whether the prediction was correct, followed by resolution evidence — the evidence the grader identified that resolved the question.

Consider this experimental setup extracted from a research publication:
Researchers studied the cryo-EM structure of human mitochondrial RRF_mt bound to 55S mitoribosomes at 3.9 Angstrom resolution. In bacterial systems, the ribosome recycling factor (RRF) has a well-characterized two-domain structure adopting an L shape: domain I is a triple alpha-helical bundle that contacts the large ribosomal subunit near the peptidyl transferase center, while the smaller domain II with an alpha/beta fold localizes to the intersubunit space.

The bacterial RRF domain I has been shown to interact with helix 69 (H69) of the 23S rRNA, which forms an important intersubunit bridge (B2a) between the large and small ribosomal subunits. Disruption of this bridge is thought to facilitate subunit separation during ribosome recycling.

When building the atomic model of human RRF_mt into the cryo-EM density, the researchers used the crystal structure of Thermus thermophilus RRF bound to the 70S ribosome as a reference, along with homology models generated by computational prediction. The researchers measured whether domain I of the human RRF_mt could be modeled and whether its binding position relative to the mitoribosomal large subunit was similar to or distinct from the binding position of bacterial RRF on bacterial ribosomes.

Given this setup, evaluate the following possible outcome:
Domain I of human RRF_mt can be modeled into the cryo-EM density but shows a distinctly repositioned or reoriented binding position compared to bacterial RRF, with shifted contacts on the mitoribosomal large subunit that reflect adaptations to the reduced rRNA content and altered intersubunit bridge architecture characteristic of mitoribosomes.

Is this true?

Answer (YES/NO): NO